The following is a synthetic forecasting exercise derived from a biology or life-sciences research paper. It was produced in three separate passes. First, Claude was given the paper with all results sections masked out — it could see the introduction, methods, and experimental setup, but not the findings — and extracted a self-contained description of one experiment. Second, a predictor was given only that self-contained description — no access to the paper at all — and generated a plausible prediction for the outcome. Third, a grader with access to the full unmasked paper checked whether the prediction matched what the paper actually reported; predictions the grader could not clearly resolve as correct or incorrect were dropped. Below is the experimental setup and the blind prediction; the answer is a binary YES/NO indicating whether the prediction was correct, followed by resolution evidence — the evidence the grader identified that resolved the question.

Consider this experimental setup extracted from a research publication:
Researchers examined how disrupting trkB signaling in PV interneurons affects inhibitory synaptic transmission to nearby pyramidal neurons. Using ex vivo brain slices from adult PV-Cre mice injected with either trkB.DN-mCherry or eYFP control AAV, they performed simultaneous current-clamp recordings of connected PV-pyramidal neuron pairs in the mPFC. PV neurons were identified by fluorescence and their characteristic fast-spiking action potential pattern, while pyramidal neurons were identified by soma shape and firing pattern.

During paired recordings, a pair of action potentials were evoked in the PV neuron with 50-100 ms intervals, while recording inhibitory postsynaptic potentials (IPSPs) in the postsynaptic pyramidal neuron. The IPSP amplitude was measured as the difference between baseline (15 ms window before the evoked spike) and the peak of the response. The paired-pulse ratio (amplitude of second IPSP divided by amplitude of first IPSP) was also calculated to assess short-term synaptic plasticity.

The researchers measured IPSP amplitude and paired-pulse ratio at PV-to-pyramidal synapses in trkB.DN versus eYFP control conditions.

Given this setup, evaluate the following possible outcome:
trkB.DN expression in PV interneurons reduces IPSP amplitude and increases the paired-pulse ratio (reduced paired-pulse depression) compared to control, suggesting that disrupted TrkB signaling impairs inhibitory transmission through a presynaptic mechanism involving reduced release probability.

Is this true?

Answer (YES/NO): NO